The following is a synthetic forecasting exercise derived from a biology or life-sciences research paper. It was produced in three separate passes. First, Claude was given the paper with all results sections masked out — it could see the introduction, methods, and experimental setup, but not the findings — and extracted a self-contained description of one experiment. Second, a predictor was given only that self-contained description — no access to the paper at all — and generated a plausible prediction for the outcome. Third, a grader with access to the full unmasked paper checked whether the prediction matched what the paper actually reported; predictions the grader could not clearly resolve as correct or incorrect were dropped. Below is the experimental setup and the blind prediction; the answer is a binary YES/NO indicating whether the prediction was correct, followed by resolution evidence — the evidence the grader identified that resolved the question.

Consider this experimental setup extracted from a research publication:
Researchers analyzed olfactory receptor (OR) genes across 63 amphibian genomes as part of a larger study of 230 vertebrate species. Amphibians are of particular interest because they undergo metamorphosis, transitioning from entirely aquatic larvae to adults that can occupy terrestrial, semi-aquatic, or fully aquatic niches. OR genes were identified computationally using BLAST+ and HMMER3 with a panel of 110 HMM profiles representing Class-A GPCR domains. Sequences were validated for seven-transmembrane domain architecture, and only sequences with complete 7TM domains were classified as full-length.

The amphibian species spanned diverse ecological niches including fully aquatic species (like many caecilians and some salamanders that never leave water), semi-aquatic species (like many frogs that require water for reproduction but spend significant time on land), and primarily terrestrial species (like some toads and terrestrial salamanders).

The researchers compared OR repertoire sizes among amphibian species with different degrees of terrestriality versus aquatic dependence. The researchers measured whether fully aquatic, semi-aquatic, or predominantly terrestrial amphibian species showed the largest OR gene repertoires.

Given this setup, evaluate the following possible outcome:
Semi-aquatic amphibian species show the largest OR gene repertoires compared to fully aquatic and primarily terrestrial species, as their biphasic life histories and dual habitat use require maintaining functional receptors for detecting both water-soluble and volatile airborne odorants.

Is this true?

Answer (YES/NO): YES